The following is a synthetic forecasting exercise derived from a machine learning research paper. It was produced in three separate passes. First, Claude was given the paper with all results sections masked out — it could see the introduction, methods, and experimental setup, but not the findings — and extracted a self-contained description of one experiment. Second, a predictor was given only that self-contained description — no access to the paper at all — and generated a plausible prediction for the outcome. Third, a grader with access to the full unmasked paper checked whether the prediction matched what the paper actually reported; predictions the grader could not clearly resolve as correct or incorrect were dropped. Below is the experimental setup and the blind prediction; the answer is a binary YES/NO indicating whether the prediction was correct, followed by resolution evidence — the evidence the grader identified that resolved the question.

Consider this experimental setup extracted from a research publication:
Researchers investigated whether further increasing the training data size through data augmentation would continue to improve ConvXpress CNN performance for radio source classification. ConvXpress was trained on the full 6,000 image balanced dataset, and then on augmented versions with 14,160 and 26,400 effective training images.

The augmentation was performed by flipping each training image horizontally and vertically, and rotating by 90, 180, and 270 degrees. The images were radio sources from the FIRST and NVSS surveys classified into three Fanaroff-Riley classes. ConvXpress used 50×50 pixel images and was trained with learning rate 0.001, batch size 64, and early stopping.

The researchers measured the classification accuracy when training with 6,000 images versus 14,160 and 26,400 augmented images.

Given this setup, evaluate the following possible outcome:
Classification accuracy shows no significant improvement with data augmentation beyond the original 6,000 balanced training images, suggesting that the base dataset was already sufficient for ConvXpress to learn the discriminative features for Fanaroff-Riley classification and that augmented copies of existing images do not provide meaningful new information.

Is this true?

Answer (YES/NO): NO